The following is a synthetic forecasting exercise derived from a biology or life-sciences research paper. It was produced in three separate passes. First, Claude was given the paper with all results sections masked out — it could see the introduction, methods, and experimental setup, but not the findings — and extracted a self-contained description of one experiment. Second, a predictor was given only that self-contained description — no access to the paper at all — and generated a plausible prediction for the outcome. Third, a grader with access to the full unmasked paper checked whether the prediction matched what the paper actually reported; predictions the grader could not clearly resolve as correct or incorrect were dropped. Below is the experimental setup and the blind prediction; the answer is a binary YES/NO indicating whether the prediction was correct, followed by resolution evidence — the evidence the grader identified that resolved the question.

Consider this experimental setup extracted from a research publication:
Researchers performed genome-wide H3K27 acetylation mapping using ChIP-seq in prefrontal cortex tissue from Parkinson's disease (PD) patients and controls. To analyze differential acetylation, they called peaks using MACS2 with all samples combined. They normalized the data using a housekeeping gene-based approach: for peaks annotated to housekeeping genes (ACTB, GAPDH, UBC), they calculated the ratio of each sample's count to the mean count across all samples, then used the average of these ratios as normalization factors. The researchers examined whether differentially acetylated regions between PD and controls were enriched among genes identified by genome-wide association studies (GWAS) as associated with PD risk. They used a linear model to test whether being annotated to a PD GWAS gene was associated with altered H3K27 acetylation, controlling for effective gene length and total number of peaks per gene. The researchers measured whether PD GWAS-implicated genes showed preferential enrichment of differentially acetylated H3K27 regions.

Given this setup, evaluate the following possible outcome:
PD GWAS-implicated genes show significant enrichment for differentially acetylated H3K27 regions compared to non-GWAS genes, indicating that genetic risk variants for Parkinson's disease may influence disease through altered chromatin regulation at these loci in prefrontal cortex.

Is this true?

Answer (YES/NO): YES